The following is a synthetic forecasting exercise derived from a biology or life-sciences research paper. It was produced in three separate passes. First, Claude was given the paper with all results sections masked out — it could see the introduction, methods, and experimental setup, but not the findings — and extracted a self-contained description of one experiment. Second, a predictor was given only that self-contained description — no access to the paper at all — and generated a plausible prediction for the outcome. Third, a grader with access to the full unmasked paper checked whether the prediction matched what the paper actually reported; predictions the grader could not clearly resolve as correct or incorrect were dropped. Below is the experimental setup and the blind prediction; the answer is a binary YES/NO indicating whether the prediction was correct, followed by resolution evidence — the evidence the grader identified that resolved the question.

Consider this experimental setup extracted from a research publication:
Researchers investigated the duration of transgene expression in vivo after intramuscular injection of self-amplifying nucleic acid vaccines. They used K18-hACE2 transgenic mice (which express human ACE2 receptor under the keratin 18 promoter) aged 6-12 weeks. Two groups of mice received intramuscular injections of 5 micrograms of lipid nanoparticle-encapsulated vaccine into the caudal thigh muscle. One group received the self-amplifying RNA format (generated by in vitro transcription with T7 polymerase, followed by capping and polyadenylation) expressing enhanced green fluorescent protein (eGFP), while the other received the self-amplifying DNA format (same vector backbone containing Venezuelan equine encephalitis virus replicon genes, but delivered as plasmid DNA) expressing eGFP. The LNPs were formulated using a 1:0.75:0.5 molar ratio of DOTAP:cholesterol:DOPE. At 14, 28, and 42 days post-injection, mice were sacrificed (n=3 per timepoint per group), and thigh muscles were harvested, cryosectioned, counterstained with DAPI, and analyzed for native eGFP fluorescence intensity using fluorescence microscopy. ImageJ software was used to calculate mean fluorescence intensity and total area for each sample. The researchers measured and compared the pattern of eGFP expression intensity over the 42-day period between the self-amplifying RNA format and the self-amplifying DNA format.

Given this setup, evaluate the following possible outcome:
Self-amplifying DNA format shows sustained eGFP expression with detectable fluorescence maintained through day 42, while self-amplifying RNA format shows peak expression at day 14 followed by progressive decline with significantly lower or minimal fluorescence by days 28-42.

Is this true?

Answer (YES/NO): YES